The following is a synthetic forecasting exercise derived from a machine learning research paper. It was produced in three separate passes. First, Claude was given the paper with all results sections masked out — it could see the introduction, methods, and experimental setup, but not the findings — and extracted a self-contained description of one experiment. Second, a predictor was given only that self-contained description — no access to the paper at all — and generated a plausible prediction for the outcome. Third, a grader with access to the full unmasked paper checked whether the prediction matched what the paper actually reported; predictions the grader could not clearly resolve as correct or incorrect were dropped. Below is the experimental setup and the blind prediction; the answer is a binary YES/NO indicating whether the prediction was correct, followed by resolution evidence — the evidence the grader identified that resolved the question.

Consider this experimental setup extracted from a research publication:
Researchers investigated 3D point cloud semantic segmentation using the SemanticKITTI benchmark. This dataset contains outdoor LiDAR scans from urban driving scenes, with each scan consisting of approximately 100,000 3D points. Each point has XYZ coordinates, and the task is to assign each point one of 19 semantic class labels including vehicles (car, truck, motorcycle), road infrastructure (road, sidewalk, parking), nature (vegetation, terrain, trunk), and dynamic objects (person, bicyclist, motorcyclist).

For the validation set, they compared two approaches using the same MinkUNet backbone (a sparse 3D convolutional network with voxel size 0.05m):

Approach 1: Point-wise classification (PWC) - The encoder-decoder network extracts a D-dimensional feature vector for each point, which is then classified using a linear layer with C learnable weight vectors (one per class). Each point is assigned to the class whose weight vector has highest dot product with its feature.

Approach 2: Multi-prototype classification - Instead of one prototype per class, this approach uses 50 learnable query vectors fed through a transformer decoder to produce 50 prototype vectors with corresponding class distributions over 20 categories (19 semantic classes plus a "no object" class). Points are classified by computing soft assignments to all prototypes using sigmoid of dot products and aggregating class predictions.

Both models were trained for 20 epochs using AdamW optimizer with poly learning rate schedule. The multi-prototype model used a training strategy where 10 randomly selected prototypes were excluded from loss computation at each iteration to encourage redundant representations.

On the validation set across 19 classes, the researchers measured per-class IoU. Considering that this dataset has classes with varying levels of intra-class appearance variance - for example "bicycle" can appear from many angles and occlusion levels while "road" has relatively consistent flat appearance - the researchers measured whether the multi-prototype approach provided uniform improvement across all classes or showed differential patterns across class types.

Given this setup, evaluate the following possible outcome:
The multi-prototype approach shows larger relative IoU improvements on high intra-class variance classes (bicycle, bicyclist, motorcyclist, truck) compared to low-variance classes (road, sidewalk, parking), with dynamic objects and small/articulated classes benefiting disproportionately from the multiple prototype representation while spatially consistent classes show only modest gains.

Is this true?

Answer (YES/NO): NO